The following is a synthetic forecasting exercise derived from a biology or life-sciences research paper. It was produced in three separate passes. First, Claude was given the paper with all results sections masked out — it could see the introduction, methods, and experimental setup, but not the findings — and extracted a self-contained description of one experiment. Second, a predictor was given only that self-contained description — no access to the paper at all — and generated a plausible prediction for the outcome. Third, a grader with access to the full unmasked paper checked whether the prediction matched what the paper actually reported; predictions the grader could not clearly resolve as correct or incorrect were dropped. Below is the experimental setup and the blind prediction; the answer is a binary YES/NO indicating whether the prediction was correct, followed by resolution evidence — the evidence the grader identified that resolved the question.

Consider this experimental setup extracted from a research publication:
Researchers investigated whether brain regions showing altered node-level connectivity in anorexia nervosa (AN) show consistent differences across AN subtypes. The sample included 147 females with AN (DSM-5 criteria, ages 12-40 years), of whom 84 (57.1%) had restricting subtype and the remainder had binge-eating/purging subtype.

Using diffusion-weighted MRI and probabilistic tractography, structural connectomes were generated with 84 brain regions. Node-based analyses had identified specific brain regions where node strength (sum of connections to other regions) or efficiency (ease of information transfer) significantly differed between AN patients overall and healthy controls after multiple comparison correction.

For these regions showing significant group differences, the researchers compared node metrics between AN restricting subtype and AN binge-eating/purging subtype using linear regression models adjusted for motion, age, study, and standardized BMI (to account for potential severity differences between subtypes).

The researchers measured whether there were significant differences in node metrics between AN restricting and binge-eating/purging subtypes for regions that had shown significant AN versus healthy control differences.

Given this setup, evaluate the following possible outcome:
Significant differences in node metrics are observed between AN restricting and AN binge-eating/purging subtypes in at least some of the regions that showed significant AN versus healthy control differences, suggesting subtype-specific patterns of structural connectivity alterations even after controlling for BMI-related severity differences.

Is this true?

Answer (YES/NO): NO